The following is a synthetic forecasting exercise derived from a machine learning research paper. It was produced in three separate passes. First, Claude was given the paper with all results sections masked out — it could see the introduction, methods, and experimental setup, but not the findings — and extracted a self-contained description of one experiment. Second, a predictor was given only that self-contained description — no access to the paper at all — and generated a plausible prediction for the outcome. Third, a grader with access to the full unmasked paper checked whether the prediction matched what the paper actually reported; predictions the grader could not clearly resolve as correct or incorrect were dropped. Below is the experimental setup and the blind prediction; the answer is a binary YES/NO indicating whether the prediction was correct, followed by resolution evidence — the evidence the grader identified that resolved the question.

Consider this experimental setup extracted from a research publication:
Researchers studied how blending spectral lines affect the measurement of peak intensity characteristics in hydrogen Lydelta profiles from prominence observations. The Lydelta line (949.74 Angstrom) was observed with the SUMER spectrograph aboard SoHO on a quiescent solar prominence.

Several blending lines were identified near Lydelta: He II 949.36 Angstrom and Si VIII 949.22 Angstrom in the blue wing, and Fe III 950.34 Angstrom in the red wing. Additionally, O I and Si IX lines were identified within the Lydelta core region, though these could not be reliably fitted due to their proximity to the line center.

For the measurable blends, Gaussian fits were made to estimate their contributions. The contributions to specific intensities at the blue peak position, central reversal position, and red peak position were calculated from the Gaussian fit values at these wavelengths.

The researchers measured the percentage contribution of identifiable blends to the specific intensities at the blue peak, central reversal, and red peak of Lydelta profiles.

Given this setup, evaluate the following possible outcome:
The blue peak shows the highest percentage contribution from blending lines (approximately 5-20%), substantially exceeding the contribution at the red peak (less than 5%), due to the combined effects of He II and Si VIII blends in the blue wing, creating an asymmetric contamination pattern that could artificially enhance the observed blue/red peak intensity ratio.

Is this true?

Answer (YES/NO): NO